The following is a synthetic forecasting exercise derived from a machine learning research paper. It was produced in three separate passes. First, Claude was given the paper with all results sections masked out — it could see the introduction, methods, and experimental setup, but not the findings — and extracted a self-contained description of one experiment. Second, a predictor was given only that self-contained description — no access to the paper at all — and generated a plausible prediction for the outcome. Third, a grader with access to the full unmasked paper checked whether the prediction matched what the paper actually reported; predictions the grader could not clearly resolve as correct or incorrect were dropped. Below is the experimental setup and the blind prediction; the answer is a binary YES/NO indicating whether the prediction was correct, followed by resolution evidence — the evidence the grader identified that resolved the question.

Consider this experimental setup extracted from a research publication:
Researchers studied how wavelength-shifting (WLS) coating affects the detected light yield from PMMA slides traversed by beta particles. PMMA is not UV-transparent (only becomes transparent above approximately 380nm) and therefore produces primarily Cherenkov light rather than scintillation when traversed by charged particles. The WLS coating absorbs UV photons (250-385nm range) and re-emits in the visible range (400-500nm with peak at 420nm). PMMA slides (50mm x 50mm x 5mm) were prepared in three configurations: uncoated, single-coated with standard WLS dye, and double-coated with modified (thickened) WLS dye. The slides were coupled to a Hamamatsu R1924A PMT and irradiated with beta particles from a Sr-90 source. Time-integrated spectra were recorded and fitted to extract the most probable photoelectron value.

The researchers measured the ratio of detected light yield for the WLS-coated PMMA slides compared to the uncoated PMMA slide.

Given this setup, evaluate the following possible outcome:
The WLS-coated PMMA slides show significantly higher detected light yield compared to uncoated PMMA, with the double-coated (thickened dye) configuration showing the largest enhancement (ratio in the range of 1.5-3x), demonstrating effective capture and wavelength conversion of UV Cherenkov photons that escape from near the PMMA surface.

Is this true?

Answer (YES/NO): YES